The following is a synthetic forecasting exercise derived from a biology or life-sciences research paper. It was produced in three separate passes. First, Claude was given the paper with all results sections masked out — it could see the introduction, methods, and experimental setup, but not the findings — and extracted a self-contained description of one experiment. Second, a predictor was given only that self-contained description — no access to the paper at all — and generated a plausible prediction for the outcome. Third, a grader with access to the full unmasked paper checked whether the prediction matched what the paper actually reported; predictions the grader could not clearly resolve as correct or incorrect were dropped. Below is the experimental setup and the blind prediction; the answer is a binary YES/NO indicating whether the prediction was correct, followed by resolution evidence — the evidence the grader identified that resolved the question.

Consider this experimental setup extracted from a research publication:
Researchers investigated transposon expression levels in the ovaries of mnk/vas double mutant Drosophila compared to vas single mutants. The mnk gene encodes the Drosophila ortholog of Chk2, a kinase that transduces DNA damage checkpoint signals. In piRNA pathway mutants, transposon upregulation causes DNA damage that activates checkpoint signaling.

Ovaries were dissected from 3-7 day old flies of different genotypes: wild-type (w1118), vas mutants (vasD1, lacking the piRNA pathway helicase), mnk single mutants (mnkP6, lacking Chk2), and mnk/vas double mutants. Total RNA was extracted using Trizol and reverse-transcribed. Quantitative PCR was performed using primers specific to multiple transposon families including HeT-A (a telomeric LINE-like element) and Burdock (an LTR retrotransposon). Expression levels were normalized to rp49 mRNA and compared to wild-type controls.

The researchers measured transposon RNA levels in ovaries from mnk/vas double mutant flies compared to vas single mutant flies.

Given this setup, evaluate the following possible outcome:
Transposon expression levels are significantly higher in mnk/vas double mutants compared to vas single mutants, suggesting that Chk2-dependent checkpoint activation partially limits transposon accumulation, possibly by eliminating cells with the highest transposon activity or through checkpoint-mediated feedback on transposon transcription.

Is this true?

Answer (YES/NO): NO